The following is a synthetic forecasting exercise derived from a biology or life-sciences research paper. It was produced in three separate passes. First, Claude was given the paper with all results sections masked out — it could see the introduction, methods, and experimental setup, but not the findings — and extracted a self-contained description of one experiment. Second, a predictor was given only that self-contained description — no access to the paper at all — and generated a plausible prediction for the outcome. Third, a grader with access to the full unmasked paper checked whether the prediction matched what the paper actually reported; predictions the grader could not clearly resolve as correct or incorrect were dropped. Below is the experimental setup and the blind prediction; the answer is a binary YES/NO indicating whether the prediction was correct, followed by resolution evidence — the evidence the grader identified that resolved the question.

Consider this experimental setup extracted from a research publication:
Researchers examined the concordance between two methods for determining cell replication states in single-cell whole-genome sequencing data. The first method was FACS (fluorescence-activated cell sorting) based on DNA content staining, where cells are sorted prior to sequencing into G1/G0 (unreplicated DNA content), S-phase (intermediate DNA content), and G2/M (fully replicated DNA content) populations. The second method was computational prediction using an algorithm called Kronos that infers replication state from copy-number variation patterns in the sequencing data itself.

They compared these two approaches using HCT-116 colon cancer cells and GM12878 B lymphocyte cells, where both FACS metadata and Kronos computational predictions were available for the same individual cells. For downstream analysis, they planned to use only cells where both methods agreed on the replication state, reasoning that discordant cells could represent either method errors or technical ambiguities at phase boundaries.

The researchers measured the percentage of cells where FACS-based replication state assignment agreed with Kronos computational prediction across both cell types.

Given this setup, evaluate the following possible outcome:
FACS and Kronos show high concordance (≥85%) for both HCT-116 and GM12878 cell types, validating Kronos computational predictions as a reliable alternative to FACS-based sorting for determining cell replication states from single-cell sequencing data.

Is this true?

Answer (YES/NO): NO